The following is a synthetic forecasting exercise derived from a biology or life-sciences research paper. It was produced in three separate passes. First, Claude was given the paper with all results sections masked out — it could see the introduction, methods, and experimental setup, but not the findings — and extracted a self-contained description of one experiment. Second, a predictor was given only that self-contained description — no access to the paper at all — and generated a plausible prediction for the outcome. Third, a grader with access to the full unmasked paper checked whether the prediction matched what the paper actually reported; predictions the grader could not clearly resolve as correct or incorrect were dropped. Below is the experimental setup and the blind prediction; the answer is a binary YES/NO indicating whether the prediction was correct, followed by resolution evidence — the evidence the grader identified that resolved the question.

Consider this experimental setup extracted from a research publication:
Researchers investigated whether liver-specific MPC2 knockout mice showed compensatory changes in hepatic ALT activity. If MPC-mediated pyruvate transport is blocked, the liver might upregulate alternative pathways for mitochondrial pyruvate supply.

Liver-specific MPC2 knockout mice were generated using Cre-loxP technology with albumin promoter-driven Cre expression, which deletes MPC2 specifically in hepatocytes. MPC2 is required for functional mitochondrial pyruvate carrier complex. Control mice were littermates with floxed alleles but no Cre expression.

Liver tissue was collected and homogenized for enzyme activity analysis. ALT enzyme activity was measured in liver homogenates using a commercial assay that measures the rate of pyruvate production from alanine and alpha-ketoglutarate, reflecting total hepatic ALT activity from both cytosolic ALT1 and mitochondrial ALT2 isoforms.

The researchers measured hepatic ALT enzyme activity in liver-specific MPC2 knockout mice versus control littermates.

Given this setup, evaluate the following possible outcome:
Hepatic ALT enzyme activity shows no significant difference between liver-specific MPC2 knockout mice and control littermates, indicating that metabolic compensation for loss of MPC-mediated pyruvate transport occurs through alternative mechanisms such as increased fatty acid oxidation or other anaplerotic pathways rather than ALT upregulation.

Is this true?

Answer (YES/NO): NO